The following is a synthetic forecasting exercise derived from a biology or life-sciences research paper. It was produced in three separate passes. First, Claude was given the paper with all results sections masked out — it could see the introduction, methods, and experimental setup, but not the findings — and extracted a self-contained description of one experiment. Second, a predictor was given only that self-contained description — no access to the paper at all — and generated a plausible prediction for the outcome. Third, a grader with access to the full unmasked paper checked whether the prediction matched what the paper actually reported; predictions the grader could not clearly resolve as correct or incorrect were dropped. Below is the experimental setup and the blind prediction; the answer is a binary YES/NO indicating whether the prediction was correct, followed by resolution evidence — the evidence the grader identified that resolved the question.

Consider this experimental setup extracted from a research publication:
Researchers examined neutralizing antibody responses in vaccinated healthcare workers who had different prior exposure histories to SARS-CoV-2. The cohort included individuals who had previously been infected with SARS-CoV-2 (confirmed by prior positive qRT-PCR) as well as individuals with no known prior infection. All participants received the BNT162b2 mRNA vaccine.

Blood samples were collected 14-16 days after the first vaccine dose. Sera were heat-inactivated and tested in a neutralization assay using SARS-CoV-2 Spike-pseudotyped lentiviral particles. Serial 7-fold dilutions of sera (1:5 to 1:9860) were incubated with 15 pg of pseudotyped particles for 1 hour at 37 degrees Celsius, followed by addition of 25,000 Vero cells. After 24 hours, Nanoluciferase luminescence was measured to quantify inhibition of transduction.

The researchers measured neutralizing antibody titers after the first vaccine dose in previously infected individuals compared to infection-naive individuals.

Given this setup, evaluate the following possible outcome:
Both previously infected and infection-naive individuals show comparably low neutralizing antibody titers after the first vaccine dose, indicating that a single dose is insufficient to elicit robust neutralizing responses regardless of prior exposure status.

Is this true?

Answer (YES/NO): NO